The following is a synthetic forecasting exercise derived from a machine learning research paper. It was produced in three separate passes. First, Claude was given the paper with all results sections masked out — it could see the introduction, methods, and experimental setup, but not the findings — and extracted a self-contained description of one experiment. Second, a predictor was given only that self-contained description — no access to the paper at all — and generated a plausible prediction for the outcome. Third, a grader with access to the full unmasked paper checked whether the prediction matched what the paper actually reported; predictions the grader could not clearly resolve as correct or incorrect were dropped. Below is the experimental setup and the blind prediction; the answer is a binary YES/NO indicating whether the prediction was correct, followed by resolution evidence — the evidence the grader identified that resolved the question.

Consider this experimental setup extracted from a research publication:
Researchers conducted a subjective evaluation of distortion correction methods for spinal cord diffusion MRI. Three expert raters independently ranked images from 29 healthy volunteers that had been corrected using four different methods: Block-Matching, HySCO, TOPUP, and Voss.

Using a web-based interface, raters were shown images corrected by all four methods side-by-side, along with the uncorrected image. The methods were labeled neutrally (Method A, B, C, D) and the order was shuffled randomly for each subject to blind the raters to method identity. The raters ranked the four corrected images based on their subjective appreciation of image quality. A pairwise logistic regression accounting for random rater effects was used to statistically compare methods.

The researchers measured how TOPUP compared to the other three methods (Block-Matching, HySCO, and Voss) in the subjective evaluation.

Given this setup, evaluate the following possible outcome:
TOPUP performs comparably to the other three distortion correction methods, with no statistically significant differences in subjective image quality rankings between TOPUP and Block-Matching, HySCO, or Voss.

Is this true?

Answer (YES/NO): NO